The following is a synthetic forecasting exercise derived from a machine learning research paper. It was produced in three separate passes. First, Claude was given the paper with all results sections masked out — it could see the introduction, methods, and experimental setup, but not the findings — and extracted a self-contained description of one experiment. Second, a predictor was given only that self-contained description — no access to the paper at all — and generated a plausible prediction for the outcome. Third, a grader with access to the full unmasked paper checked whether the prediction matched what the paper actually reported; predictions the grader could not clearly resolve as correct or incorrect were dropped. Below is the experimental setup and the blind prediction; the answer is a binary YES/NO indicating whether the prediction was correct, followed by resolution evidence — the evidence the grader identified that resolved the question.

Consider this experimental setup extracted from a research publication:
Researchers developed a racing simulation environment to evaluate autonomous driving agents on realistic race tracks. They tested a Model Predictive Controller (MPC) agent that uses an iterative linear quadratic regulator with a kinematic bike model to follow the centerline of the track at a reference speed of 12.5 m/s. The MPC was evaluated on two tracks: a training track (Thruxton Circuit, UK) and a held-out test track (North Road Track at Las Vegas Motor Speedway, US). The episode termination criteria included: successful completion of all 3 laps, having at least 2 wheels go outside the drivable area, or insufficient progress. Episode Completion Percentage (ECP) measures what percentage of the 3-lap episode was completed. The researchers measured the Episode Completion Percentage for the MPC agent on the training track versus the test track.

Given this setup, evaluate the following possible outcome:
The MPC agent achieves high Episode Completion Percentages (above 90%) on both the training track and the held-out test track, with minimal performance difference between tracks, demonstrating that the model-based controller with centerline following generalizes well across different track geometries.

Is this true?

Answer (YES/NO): NO